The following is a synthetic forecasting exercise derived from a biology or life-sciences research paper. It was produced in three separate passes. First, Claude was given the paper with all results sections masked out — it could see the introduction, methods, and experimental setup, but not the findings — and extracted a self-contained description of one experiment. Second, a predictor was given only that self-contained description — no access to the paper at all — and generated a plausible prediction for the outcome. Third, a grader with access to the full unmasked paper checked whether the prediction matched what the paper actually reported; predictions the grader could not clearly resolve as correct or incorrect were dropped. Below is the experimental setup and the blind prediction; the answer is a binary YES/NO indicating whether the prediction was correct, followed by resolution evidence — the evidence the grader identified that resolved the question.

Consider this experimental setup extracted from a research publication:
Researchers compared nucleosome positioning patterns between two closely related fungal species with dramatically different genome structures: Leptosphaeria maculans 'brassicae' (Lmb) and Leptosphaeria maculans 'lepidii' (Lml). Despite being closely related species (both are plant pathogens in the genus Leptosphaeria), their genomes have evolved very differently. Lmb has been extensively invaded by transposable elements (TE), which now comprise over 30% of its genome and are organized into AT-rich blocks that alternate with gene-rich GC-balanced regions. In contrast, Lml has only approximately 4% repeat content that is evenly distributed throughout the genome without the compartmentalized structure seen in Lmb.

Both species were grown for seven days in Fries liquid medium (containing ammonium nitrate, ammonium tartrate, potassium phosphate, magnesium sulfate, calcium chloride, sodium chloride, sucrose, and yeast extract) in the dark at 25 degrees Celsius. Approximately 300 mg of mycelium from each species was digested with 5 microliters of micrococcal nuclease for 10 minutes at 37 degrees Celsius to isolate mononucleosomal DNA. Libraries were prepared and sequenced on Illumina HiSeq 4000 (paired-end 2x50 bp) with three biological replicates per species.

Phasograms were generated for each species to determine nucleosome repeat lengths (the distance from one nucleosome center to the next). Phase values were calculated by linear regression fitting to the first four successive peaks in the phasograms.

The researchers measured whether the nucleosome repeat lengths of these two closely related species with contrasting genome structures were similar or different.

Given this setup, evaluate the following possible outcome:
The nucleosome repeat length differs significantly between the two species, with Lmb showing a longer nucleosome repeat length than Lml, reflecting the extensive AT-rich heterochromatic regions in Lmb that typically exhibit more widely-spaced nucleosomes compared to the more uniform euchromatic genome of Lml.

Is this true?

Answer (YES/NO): YES